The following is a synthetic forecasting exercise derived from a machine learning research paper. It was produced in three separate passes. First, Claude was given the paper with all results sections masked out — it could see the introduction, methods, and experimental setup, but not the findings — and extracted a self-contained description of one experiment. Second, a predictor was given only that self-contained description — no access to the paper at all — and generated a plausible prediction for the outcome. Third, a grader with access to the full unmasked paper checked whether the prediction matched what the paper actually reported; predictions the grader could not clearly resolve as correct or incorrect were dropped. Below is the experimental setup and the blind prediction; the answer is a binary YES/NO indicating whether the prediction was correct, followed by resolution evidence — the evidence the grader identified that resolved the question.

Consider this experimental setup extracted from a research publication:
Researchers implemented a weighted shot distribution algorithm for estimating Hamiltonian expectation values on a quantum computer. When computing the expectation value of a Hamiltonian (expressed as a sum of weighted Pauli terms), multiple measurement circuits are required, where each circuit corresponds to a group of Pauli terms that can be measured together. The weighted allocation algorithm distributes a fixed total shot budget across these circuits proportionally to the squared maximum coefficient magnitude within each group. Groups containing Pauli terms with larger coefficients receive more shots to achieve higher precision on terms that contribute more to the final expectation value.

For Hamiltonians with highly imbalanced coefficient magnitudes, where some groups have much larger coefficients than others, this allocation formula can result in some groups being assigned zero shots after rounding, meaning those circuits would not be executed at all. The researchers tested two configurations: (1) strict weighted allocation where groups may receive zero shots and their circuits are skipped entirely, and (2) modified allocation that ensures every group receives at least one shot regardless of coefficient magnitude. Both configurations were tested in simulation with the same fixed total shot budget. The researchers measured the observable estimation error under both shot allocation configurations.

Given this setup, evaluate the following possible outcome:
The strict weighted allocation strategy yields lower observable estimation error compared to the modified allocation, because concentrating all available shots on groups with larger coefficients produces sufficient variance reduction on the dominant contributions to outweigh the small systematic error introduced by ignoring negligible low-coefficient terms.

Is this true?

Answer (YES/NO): NO